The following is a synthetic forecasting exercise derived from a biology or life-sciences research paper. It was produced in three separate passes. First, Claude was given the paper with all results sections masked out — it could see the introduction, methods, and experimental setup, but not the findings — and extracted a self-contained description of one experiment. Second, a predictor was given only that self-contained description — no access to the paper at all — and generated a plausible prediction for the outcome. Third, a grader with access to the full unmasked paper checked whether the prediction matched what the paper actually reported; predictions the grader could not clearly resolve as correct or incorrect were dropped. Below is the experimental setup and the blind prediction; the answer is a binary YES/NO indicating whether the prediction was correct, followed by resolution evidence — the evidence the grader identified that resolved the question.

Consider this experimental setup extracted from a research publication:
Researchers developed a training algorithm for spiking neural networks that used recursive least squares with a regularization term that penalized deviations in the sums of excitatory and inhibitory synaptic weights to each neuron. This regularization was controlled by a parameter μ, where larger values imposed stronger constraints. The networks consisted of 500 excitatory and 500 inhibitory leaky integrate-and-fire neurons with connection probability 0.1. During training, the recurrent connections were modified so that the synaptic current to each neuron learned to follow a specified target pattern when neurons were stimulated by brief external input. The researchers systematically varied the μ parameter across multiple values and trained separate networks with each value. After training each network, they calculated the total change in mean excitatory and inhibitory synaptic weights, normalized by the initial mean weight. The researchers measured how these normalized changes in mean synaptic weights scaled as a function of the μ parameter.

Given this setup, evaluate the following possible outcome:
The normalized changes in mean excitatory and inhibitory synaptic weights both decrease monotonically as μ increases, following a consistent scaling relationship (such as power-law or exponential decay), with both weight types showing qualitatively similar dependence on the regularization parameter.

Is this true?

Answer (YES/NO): YES